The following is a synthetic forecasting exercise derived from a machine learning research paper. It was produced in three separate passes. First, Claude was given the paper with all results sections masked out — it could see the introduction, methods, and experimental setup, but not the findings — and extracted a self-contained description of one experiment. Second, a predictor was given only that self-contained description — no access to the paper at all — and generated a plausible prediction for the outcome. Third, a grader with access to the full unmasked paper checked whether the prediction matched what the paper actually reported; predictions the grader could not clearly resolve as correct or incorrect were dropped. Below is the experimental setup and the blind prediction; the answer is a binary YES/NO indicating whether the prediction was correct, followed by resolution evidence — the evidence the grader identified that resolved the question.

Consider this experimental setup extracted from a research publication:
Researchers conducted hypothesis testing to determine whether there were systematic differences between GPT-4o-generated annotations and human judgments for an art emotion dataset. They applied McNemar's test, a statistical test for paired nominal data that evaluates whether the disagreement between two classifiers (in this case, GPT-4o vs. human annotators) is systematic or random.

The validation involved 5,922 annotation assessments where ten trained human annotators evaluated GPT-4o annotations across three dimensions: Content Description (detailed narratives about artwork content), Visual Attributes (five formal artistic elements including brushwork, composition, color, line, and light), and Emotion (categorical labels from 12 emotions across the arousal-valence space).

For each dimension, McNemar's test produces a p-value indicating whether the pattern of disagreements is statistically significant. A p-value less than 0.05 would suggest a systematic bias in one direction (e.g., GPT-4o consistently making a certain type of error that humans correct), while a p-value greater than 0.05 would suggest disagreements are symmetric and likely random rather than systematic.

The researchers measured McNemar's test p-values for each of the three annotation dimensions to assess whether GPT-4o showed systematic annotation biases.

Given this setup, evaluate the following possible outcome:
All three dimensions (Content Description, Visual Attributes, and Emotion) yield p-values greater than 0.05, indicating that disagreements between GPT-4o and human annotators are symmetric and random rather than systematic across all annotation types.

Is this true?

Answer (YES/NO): YES